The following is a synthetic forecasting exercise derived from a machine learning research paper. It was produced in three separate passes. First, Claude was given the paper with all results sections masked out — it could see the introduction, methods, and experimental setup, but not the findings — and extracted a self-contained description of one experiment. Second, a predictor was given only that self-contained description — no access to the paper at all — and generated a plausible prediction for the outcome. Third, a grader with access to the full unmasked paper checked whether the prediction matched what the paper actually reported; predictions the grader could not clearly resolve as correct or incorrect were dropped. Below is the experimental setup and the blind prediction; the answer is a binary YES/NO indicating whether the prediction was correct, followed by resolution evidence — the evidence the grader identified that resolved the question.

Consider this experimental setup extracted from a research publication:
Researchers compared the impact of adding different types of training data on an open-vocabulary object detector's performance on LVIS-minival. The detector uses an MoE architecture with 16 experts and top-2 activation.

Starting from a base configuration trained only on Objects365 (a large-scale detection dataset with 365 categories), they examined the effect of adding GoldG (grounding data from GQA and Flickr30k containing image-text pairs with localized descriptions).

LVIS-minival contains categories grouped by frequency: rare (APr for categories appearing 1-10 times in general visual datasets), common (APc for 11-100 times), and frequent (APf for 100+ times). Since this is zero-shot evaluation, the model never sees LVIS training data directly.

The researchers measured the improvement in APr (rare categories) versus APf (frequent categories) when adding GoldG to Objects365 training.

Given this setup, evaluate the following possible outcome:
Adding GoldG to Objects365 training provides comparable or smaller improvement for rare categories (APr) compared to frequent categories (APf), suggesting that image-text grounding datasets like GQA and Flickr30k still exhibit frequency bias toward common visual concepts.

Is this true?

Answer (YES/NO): NO